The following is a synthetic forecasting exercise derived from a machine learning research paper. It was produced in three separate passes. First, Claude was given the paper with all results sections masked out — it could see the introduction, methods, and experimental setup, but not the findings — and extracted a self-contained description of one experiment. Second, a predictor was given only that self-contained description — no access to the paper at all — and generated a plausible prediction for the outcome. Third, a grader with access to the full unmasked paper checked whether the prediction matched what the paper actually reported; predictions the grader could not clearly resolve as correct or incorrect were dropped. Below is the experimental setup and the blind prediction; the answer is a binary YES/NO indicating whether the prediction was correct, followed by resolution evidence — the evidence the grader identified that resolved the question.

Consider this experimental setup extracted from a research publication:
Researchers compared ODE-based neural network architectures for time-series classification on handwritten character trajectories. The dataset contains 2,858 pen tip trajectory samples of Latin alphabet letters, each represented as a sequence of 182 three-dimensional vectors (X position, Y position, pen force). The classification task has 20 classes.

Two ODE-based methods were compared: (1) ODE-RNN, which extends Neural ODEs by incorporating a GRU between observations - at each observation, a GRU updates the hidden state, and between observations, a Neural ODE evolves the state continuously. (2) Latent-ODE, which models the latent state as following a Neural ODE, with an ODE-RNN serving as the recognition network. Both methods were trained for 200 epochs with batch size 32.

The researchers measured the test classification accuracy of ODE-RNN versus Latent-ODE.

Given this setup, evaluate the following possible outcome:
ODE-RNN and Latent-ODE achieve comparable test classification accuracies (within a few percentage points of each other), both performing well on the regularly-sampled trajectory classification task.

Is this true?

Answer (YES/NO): NO